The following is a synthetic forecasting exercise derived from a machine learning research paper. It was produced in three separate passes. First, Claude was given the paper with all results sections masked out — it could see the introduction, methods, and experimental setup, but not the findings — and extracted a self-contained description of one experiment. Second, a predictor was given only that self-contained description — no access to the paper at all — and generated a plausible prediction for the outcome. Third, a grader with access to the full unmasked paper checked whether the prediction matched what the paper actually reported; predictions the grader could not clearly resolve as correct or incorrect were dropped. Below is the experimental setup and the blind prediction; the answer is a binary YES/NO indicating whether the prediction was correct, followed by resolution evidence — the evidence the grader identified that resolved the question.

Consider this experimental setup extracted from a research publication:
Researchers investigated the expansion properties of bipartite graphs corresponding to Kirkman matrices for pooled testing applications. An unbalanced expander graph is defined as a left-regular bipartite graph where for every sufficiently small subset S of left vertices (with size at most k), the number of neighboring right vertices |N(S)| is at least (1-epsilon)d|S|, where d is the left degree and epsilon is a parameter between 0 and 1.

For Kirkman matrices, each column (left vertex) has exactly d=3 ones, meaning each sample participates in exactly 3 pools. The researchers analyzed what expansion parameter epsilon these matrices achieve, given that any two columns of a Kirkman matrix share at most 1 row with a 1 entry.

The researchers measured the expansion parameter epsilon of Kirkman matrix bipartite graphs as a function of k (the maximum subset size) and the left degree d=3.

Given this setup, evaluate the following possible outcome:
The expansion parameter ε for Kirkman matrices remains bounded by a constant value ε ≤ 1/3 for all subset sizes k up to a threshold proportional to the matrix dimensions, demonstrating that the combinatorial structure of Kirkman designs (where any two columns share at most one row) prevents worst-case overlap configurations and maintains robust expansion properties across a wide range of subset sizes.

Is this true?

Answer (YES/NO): NO